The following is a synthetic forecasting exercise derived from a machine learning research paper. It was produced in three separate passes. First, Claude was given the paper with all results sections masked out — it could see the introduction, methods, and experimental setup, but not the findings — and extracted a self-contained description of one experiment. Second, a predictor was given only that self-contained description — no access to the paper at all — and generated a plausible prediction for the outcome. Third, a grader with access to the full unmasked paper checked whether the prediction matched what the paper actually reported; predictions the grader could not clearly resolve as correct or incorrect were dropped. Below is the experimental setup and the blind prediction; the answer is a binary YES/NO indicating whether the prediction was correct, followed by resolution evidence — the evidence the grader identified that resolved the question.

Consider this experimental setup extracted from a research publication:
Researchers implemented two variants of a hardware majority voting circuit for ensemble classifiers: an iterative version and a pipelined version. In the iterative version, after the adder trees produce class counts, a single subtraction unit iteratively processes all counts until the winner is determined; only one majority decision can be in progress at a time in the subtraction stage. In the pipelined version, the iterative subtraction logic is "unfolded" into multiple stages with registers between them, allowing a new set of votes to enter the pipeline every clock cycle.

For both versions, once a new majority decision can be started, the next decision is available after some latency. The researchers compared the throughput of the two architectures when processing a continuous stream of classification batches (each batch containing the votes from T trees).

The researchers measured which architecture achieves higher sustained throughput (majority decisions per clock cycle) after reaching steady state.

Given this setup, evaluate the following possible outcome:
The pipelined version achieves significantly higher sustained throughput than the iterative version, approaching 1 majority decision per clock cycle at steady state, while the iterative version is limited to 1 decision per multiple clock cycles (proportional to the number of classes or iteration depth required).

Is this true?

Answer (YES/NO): NO